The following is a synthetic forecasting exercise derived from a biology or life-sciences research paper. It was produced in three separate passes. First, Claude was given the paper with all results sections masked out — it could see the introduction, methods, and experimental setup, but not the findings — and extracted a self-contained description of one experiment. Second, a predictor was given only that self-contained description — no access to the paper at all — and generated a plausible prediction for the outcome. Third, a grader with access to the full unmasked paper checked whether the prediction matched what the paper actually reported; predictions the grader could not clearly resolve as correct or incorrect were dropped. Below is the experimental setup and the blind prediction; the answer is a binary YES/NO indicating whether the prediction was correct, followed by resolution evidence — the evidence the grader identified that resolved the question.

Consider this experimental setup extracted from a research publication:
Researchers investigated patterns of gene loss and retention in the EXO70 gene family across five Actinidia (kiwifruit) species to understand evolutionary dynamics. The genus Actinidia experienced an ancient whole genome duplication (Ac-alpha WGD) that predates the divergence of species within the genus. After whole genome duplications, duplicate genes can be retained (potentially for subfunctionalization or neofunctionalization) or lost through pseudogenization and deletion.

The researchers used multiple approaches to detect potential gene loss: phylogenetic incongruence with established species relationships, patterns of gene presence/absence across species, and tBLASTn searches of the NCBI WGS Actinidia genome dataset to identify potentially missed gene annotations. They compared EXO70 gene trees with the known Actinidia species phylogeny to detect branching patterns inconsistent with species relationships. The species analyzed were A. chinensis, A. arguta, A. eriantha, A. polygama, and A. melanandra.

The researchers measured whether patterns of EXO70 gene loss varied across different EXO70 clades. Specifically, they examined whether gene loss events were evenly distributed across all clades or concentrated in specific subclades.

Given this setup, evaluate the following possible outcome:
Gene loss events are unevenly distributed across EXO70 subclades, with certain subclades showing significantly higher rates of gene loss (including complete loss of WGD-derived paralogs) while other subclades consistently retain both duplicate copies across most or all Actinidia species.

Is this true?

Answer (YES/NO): YES